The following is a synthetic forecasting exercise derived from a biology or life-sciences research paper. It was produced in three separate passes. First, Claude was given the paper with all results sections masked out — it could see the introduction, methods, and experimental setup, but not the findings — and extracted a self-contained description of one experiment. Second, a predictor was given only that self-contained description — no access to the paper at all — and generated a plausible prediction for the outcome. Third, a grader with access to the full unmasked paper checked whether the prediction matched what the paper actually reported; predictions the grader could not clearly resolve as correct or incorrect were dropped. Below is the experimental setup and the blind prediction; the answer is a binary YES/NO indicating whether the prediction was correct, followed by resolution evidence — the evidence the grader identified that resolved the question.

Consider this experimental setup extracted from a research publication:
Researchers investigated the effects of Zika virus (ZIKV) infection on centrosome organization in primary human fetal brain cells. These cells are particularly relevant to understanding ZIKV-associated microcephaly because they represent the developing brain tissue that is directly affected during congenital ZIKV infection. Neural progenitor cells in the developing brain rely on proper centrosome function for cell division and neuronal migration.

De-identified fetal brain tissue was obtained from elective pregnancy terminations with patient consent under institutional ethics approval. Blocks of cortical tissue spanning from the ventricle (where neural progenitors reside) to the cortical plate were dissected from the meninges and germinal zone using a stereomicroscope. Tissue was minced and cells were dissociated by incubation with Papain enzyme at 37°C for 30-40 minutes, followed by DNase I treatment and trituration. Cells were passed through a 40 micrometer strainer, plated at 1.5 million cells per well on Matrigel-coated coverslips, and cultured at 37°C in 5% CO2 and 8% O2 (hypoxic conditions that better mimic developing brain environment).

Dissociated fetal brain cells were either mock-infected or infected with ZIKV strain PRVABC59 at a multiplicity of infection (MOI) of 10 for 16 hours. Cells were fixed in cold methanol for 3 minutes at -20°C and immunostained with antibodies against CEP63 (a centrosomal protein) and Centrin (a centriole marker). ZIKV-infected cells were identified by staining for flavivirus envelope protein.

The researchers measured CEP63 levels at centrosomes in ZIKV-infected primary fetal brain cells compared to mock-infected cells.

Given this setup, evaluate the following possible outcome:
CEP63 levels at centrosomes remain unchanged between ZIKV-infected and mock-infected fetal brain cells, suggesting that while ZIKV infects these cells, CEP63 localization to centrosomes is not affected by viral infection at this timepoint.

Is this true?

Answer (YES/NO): NO